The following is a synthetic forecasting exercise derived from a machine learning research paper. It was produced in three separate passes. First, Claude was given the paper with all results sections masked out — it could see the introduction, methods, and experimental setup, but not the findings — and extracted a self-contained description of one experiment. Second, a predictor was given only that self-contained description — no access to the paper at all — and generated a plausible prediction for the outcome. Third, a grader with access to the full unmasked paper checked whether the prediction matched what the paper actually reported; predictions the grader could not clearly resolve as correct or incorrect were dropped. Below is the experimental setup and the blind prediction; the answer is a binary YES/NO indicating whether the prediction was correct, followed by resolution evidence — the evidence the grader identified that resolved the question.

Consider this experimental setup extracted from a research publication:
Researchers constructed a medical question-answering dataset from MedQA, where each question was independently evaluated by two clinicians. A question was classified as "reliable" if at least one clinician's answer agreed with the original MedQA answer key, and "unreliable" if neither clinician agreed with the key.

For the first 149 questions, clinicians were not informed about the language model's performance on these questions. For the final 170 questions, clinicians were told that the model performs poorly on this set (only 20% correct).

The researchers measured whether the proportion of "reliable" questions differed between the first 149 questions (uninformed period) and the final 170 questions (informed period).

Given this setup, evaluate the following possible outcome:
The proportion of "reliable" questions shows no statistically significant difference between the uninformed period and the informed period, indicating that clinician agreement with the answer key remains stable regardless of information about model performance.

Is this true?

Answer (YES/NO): NO